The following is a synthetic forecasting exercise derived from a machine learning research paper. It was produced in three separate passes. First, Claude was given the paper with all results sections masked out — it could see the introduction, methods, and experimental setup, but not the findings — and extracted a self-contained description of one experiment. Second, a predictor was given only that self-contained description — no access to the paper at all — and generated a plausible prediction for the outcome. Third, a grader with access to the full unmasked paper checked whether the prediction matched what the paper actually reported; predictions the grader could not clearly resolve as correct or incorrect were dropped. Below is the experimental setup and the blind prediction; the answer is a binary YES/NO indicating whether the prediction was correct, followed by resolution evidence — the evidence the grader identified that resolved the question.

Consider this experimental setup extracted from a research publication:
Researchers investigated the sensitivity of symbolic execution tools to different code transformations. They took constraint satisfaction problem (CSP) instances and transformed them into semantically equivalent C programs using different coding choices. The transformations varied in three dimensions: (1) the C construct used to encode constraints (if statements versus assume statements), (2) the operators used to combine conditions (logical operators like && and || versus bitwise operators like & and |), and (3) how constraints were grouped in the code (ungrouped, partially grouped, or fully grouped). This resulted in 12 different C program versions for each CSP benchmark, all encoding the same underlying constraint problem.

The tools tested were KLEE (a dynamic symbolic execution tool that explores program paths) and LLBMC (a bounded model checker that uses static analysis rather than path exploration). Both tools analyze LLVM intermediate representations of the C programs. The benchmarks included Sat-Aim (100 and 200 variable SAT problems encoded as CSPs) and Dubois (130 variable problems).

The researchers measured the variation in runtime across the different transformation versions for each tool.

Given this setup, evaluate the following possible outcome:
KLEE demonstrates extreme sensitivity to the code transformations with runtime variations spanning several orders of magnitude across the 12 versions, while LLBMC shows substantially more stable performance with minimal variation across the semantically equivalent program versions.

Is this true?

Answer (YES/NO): YES